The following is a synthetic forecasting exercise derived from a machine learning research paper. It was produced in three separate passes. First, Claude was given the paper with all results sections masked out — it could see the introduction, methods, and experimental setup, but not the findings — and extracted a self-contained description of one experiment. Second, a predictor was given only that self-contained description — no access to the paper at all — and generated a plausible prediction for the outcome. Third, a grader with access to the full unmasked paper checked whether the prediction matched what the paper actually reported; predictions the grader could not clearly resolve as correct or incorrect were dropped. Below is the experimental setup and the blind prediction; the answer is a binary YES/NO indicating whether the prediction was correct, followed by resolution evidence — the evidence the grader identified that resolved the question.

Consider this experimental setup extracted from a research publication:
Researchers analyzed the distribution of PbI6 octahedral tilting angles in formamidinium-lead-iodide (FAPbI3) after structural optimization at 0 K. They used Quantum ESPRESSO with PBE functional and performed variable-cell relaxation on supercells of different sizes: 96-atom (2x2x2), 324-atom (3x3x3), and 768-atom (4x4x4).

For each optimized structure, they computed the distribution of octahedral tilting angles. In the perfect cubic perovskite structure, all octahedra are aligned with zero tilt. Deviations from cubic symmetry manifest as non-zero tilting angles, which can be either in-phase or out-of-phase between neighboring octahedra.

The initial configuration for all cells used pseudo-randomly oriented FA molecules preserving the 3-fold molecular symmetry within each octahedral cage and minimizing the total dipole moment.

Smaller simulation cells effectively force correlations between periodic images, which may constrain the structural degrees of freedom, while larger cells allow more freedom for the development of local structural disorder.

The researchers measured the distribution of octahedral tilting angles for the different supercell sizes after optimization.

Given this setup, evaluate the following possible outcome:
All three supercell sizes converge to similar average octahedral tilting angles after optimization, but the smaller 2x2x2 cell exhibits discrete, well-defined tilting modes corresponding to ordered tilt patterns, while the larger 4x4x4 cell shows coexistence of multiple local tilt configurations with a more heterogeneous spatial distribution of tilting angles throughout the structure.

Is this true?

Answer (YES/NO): NO